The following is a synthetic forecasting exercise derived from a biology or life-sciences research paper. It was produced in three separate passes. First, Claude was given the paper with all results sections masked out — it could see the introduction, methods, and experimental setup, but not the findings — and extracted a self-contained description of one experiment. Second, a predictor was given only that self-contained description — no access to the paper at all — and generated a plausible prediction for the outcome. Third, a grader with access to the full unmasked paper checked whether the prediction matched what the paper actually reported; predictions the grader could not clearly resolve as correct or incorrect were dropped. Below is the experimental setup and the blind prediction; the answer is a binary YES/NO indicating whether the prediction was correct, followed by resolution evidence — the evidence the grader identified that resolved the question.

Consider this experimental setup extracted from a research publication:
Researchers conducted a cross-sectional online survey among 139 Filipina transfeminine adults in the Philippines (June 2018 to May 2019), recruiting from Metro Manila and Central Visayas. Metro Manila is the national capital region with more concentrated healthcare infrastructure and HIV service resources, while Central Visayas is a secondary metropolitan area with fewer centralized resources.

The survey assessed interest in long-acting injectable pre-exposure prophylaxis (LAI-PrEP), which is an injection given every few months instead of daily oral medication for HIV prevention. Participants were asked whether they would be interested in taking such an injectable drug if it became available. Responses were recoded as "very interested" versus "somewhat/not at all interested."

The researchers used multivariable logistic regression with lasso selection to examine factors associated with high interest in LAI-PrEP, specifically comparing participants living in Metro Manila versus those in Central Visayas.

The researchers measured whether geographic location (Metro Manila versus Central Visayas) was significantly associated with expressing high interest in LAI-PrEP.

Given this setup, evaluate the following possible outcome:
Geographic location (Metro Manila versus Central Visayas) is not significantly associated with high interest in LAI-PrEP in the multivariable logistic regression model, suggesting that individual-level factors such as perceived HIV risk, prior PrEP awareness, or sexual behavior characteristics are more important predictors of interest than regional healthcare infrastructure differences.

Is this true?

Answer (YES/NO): NO